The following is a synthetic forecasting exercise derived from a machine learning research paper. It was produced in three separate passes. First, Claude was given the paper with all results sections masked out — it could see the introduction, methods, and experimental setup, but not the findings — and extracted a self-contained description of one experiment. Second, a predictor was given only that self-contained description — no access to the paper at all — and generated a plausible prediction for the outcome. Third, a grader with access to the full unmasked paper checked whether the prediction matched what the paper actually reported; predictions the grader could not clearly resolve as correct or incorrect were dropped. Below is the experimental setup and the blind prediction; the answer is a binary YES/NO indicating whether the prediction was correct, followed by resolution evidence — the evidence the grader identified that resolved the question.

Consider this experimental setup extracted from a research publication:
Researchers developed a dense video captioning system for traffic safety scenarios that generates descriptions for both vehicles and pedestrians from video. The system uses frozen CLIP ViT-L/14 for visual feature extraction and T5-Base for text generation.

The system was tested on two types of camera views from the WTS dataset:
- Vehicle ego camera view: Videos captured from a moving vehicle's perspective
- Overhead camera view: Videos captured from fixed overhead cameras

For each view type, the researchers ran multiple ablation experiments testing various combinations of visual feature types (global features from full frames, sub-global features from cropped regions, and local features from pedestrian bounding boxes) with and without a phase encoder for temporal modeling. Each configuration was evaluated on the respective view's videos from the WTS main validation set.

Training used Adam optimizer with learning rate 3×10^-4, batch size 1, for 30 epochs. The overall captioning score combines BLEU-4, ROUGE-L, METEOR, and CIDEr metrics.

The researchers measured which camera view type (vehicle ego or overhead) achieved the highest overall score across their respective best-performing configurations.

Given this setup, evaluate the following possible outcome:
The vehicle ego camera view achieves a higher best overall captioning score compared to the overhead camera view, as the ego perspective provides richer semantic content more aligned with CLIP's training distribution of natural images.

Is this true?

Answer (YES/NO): YES